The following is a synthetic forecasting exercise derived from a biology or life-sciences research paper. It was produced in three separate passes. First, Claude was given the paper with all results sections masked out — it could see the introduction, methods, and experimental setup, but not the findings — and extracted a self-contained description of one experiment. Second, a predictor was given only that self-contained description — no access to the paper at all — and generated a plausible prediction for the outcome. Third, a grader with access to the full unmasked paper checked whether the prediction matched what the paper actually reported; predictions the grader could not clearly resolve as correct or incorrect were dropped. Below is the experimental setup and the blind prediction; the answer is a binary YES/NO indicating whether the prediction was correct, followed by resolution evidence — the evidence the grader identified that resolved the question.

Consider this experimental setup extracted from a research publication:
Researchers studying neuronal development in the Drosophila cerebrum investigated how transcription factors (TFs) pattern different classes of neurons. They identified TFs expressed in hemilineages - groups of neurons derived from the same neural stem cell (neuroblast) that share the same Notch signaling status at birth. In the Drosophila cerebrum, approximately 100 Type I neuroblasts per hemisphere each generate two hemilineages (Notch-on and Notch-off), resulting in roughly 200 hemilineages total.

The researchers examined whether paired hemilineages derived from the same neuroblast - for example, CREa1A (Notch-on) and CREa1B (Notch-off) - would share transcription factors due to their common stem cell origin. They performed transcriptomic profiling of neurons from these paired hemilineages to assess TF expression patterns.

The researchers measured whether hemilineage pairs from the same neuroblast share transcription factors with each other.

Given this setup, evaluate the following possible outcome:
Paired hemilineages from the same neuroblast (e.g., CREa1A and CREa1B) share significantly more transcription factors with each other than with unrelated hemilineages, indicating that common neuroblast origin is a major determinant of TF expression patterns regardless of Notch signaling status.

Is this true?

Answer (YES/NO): NO